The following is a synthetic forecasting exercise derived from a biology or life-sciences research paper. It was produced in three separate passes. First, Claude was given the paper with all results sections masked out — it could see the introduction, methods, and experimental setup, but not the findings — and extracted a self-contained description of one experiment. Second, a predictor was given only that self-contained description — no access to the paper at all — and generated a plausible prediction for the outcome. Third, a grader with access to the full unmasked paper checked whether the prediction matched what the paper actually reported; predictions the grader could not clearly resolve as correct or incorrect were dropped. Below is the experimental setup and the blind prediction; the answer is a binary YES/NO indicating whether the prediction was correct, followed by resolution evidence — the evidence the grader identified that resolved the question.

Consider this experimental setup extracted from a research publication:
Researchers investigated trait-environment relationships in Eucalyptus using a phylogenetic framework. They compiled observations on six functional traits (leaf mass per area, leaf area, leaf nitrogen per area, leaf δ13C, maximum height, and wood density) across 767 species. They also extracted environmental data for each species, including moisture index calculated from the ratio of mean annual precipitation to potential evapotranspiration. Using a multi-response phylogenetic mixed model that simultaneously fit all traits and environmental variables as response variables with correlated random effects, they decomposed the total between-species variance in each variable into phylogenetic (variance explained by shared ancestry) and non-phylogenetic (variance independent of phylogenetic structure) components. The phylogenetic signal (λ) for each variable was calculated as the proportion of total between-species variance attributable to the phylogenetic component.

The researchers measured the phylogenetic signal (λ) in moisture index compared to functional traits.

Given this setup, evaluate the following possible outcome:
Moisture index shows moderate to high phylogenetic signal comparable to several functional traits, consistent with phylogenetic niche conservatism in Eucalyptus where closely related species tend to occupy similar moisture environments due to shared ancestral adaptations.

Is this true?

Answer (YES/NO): YES